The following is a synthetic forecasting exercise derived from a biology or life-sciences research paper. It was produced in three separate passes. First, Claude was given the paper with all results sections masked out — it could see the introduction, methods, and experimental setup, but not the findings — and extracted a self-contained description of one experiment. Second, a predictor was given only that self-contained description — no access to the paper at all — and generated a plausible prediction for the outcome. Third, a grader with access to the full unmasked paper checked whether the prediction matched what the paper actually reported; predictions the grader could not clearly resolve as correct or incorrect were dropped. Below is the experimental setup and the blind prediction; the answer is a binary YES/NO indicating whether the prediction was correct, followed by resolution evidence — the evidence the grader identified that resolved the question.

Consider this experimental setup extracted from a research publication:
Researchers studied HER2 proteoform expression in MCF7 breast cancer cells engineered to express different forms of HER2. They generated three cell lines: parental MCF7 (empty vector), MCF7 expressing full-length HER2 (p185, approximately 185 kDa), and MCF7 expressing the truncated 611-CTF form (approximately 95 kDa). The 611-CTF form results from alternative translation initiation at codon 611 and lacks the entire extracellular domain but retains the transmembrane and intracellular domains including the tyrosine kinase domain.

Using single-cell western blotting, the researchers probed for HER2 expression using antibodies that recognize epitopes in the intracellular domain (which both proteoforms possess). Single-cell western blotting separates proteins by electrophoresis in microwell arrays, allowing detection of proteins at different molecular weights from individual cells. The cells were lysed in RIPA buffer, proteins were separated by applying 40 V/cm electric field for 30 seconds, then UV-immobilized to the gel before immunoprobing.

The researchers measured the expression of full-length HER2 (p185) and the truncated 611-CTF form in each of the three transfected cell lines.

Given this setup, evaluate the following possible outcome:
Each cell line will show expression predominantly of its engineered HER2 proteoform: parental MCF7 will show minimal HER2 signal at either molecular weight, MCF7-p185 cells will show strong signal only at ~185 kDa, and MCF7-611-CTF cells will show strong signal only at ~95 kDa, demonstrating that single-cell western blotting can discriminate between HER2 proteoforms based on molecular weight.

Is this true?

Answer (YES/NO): NO